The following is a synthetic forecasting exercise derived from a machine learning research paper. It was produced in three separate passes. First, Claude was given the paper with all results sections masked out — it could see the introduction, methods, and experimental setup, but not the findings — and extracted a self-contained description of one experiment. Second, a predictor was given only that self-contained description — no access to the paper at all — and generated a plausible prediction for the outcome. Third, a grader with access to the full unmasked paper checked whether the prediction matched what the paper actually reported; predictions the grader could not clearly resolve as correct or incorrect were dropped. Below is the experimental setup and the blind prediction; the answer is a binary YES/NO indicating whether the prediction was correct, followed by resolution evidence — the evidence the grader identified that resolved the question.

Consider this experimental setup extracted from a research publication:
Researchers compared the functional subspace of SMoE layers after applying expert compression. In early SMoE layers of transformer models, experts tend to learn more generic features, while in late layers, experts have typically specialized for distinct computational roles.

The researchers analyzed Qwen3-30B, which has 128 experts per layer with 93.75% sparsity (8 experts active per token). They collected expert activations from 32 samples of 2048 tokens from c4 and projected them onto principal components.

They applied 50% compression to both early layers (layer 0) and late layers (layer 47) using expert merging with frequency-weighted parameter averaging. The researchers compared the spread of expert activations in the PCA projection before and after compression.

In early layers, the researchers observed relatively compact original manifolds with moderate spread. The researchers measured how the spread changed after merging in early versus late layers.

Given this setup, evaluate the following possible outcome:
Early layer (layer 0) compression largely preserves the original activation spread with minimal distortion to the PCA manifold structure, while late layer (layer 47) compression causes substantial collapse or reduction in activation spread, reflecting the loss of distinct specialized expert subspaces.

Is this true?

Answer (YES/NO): NO